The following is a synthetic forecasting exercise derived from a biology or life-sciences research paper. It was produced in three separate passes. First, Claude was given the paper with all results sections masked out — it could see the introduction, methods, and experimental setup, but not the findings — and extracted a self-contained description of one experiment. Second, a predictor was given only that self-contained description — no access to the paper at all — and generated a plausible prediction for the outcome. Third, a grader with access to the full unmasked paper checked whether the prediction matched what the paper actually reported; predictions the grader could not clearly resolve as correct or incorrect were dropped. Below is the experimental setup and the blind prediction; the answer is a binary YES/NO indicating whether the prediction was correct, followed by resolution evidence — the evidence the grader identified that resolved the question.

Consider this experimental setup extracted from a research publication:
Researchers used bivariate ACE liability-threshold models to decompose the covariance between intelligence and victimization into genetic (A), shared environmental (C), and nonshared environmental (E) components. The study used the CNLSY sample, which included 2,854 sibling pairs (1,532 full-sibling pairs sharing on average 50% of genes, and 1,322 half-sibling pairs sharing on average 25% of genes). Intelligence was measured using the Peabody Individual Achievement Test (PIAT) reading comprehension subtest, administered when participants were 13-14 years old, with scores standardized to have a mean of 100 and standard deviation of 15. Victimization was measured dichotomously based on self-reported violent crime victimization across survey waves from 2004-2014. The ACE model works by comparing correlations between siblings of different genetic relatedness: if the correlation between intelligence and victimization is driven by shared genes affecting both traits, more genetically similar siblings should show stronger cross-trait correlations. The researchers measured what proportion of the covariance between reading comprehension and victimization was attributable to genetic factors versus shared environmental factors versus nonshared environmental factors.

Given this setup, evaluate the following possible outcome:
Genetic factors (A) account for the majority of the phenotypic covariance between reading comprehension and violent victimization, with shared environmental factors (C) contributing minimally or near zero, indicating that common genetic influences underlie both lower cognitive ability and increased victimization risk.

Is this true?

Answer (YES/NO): NO